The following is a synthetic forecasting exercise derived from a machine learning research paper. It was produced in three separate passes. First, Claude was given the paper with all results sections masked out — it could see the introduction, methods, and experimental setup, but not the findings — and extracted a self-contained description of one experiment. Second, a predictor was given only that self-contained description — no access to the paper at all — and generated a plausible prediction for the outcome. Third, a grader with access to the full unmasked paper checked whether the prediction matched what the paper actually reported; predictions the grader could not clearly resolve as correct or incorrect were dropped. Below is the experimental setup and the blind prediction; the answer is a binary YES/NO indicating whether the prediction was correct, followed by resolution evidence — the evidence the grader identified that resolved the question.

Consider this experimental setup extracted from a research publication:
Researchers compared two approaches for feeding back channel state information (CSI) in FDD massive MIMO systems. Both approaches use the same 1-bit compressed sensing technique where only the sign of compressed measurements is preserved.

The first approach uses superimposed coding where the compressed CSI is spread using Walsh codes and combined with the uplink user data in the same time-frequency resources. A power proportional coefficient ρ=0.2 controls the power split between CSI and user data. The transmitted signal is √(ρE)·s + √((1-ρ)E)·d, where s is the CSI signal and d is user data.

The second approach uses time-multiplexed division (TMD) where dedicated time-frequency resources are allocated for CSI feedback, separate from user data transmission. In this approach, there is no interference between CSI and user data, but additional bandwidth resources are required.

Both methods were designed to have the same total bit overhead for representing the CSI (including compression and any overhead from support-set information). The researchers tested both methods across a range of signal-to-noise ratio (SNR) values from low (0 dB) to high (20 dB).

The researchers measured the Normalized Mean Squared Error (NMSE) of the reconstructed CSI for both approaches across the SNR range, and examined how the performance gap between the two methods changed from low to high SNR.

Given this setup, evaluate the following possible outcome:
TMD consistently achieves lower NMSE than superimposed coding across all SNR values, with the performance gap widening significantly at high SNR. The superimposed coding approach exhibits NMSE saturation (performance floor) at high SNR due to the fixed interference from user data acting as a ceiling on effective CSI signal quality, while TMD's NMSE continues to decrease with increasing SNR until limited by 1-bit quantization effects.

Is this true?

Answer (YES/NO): NO